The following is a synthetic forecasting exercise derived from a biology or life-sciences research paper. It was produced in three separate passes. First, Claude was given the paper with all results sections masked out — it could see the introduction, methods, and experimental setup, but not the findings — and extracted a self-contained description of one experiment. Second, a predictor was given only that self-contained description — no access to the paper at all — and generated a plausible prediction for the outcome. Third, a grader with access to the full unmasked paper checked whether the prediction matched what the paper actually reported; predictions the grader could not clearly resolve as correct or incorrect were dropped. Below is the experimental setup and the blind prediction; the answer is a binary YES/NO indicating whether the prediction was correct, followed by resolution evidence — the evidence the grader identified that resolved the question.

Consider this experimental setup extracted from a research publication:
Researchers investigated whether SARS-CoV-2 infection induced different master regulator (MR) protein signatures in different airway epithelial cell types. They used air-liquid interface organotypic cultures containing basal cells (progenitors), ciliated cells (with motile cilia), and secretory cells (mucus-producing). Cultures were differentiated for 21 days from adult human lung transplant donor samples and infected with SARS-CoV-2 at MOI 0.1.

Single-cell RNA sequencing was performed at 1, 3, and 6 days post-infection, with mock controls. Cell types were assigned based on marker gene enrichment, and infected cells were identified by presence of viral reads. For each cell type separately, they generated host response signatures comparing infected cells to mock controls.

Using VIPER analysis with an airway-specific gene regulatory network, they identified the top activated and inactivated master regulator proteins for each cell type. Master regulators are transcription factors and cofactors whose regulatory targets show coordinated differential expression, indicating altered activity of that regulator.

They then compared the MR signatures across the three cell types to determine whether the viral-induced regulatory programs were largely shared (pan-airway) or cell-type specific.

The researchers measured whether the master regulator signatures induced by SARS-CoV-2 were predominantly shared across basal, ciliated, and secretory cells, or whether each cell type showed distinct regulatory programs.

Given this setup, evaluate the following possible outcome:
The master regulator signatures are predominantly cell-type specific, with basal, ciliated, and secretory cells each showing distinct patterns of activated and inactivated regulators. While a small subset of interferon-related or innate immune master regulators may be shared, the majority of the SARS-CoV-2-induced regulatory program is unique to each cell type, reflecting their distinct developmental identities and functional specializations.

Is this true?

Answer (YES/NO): NO